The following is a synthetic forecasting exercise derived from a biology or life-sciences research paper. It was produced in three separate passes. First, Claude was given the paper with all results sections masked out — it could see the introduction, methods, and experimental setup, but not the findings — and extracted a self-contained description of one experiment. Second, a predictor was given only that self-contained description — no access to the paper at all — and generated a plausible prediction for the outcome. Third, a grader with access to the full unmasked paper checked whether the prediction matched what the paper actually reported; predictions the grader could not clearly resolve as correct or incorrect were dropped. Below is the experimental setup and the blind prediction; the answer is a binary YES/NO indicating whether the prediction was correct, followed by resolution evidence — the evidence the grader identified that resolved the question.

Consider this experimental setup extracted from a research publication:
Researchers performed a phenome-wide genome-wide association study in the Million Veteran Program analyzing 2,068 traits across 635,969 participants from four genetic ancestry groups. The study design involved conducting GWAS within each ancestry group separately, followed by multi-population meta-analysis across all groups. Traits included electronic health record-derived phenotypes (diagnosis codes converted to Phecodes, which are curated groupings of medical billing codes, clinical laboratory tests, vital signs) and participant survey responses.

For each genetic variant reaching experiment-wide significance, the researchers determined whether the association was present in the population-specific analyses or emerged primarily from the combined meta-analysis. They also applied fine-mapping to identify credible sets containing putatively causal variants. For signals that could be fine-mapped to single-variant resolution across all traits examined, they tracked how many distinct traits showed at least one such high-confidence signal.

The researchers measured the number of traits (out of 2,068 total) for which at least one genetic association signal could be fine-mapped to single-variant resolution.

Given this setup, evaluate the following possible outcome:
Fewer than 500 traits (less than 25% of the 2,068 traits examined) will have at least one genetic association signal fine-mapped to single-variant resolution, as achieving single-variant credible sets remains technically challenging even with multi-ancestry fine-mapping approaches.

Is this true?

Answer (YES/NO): NO